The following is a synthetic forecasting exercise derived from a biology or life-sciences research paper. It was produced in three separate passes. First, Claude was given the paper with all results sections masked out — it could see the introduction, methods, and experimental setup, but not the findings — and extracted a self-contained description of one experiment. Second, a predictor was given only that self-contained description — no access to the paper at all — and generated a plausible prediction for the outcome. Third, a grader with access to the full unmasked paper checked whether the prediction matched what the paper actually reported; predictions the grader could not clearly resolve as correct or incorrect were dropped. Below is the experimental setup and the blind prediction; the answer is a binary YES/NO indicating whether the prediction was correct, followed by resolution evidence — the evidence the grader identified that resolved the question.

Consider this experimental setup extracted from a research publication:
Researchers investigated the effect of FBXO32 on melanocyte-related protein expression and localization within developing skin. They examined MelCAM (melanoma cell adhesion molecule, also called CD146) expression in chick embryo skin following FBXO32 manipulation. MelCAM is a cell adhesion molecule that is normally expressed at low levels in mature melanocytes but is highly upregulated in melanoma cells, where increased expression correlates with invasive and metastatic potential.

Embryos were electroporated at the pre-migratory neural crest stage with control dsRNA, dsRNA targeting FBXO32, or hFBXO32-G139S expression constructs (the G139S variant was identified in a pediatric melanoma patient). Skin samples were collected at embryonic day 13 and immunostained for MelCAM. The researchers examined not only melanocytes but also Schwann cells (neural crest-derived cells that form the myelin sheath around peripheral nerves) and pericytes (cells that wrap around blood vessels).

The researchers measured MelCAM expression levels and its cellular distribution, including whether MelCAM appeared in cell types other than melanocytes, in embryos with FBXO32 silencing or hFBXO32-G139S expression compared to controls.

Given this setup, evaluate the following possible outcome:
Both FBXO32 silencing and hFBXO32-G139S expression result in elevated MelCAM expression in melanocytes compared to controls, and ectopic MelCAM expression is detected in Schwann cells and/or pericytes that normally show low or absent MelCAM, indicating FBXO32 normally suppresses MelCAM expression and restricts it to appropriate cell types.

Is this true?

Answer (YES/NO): NO